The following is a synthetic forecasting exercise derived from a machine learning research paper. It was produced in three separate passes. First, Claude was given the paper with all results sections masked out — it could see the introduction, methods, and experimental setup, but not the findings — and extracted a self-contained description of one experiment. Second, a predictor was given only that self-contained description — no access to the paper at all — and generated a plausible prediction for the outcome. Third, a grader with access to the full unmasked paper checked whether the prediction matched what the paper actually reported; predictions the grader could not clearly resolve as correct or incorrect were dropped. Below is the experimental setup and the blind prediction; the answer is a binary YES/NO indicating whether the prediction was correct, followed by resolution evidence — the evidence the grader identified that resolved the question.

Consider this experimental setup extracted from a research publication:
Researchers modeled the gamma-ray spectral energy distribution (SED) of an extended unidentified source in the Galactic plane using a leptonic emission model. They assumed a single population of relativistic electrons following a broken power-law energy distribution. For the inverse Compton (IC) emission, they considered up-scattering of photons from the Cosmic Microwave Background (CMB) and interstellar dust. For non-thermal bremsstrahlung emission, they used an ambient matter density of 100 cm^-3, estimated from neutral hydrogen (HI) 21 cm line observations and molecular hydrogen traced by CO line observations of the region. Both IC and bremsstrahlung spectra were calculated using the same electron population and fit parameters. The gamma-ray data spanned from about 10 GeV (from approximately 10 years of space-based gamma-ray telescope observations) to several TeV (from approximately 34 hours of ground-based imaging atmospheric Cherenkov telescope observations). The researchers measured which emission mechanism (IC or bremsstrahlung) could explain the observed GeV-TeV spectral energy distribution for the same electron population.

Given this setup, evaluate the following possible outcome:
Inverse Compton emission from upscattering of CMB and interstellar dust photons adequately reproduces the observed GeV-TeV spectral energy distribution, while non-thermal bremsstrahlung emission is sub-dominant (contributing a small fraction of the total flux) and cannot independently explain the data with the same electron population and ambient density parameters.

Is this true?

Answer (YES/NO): NO